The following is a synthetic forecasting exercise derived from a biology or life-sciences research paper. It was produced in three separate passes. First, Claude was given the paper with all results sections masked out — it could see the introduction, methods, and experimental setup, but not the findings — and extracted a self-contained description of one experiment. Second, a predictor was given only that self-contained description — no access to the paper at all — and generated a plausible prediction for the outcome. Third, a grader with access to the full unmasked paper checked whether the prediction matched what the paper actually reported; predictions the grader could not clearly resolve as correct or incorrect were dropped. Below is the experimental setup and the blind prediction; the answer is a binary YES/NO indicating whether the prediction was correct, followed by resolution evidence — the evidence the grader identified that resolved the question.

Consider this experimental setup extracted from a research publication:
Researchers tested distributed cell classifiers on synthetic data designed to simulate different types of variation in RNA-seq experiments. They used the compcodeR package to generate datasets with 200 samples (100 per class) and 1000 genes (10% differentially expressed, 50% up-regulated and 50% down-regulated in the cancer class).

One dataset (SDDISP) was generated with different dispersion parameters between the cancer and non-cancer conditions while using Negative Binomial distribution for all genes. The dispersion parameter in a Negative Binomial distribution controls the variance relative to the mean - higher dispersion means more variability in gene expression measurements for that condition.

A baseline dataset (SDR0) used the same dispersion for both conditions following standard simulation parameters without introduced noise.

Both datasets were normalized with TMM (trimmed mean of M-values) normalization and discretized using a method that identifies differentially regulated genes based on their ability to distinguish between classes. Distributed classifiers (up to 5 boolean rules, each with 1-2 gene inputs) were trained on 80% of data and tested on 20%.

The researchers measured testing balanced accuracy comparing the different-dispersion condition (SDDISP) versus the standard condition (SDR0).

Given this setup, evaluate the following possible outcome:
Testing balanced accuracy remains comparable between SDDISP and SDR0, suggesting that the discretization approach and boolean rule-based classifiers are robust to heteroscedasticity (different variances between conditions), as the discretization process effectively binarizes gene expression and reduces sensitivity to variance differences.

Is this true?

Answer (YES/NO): YES